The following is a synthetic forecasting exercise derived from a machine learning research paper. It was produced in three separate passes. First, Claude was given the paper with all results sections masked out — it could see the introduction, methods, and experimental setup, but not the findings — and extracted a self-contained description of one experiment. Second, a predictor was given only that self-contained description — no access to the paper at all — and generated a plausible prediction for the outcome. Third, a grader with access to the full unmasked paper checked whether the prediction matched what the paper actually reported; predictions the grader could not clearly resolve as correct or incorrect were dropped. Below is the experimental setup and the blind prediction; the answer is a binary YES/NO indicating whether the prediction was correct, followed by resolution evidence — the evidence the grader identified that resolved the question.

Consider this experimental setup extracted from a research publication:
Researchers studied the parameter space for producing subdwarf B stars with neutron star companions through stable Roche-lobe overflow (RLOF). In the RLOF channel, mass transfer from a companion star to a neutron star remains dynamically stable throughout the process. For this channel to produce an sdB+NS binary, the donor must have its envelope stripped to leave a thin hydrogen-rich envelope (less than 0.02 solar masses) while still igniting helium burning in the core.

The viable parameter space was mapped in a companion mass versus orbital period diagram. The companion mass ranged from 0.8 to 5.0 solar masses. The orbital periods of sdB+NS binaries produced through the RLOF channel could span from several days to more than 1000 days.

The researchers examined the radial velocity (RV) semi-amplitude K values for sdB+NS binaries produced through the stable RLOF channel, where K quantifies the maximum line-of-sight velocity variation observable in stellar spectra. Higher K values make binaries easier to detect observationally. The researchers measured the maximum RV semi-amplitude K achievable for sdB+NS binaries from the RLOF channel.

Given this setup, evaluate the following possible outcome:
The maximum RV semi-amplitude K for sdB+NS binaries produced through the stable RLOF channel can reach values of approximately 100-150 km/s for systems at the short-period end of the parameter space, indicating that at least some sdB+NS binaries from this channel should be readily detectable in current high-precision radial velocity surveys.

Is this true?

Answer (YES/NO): YES